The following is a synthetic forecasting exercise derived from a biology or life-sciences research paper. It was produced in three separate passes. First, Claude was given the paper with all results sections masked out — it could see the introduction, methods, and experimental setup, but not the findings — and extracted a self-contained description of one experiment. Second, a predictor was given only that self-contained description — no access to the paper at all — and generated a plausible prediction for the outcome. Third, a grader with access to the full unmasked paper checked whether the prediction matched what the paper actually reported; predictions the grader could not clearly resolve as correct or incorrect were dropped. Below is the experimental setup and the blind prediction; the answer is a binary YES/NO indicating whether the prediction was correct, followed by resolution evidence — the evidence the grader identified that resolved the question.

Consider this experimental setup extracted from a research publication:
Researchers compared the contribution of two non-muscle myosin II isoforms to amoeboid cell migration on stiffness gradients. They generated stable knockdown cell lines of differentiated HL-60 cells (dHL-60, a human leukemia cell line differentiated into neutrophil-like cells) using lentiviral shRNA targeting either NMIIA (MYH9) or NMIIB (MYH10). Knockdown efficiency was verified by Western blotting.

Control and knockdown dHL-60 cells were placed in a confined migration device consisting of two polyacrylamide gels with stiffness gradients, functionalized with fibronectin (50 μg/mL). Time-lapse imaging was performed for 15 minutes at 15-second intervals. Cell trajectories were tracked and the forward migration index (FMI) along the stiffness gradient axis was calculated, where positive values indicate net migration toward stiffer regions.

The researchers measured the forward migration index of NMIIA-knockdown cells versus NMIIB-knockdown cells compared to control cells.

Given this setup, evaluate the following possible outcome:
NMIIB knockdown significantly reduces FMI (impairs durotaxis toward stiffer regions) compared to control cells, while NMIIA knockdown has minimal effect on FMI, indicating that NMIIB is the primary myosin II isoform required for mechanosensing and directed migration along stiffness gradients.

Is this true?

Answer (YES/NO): NO